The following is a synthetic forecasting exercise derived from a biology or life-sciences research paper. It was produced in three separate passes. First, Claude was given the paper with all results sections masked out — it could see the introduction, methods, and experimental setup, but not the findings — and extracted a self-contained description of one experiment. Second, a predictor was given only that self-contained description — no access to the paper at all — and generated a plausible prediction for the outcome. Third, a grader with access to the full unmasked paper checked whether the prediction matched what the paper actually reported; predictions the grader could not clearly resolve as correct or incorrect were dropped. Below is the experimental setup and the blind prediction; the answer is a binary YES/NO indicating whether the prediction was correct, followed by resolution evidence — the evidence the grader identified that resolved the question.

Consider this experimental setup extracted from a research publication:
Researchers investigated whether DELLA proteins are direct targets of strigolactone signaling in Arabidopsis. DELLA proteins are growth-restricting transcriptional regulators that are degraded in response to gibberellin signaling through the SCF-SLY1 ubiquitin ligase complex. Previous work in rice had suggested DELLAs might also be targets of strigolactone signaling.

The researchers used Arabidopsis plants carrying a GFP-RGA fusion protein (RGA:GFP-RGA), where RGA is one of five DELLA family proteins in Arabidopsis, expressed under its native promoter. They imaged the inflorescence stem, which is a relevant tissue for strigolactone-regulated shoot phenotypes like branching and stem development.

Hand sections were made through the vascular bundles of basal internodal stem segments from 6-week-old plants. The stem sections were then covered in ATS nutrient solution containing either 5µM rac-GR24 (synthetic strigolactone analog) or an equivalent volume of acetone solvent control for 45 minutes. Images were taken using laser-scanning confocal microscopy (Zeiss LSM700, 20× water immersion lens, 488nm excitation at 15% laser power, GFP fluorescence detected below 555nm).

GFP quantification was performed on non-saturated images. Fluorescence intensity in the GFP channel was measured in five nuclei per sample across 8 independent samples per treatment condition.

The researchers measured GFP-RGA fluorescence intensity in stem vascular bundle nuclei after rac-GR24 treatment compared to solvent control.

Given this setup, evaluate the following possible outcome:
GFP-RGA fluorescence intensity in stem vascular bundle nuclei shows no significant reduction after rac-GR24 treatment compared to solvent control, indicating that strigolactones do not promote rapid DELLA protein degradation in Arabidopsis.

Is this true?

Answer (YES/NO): YES